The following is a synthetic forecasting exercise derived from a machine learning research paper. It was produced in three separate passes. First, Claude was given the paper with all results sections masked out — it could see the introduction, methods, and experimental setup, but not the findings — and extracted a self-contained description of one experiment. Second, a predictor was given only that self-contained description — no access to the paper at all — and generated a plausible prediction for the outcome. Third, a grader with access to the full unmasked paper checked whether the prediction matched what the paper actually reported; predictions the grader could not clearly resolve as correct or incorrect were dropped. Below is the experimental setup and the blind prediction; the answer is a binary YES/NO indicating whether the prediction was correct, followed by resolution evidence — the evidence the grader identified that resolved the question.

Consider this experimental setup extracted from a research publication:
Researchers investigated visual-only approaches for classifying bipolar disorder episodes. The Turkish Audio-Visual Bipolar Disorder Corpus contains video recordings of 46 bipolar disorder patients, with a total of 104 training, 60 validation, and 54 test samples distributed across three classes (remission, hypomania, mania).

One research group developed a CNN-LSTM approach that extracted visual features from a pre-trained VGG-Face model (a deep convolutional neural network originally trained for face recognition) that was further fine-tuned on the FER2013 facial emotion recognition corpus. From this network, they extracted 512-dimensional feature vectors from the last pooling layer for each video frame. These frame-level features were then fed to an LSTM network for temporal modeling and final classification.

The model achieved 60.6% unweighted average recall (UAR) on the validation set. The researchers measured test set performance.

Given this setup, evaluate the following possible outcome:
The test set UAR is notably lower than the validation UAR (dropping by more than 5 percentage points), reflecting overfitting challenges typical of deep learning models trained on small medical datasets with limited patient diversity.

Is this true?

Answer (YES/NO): NO